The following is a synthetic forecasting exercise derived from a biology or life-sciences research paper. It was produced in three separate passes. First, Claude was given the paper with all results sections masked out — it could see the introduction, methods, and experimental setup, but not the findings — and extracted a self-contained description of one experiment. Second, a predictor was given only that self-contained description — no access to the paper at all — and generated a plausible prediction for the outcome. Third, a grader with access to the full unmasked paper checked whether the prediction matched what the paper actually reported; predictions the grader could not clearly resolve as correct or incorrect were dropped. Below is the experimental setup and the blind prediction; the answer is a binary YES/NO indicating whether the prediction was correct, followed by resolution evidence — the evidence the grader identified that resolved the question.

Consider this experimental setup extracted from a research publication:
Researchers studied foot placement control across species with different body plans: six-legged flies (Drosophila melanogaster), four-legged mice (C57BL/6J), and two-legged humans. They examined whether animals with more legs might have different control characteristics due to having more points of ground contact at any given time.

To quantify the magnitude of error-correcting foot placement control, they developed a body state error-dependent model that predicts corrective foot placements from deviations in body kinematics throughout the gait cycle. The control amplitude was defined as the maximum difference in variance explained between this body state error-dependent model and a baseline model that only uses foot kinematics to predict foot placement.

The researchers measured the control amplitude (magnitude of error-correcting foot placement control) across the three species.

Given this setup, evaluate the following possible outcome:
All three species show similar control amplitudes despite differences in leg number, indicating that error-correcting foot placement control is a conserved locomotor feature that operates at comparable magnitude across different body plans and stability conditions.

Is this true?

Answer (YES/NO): NO